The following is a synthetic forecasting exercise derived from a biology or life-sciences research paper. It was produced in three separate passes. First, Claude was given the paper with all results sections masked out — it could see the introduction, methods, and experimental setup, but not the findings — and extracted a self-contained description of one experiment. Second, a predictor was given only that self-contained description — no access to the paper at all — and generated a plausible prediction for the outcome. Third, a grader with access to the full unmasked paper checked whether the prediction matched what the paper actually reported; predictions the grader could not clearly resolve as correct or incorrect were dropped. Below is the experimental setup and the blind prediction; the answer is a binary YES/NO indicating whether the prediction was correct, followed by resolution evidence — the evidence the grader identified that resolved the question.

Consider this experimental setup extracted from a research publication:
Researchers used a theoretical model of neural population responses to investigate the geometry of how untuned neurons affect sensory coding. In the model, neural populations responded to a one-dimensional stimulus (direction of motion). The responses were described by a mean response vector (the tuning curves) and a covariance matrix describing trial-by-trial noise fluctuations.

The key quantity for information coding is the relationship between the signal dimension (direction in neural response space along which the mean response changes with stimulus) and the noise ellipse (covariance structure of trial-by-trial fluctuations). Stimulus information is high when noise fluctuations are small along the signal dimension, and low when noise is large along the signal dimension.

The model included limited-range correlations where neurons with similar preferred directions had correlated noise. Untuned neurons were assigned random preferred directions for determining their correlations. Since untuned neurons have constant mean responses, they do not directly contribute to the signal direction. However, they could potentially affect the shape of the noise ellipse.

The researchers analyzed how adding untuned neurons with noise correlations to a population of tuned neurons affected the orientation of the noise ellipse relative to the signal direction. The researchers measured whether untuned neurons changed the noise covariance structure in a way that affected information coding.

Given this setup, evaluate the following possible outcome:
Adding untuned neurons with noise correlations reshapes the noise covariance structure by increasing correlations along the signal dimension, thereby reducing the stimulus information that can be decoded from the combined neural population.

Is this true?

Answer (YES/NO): NO